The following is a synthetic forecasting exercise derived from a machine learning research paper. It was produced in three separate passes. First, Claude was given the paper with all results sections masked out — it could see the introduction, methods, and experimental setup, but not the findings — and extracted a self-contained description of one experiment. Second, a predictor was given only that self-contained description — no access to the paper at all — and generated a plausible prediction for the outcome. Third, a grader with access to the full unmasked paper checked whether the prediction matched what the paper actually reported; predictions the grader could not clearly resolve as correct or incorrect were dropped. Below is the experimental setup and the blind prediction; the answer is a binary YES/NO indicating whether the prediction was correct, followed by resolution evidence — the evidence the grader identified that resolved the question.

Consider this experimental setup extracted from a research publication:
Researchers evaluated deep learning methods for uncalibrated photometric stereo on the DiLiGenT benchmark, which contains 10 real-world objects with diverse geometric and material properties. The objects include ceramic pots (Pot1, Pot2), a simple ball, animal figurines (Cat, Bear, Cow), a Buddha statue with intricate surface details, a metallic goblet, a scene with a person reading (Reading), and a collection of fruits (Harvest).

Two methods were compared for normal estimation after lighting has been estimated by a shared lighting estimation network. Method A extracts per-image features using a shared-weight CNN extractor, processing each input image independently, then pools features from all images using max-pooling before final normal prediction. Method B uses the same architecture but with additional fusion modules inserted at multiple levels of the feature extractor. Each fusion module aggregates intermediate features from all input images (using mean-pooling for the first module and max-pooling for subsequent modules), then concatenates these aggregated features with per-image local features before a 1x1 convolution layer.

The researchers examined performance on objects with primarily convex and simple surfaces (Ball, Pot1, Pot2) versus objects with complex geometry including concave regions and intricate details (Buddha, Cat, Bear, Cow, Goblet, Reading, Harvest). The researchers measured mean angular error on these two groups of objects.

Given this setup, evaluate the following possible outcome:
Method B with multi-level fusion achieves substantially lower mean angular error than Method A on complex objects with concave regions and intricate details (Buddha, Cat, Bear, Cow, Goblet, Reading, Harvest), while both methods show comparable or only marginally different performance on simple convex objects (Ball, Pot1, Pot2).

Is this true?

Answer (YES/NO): NO